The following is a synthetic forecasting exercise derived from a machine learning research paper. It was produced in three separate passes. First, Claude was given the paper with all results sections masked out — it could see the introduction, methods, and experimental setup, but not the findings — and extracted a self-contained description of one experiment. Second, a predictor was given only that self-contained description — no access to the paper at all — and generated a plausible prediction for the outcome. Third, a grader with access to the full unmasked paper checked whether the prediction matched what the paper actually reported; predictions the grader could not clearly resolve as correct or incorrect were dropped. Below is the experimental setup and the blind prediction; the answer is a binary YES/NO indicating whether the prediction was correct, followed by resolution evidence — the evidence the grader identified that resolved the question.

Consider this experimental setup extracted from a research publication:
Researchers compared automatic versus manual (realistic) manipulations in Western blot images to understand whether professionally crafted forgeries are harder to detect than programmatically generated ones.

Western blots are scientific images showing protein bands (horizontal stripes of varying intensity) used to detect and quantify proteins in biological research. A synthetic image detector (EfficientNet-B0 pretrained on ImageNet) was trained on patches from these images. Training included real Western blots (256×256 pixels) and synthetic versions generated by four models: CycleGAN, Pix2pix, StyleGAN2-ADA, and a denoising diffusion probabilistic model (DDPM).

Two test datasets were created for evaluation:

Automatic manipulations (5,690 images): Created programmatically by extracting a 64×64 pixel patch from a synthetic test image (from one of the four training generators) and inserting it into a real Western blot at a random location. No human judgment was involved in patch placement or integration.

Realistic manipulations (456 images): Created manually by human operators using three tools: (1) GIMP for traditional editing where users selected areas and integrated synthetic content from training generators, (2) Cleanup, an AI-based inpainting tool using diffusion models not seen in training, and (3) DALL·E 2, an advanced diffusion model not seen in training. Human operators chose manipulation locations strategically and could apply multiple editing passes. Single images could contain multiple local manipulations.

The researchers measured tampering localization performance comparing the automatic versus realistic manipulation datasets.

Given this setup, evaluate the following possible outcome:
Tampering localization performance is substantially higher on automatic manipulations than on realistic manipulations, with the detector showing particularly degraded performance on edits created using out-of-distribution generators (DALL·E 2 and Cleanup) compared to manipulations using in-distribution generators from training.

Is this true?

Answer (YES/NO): NO